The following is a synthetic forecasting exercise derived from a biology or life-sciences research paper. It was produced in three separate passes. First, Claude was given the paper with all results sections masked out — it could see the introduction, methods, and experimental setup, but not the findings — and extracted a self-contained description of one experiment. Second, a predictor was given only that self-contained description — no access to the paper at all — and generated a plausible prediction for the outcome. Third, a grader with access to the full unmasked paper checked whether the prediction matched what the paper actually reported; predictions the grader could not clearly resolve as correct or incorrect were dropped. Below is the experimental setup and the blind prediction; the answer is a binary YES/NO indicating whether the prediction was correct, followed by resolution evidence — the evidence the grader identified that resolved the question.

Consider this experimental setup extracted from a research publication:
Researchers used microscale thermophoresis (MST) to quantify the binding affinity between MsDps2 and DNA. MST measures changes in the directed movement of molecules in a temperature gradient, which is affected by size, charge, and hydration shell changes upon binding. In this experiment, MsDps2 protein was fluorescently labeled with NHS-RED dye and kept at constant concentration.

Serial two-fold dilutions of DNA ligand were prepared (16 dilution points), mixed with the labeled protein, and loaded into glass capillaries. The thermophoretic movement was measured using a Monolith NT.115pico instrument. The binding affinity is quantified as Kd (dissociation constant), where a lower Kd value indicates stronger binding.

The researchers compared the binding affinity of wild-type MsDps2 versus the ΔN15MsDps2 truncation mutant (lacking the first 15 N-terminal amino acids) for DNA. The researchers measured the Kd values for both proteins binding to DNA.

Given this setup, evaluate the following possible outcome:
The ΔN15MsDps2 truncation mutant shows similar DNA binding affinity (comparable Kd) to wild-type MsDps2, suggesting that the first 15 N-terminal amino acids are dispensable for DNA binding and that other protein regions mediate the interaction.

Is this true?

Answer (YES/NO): NO